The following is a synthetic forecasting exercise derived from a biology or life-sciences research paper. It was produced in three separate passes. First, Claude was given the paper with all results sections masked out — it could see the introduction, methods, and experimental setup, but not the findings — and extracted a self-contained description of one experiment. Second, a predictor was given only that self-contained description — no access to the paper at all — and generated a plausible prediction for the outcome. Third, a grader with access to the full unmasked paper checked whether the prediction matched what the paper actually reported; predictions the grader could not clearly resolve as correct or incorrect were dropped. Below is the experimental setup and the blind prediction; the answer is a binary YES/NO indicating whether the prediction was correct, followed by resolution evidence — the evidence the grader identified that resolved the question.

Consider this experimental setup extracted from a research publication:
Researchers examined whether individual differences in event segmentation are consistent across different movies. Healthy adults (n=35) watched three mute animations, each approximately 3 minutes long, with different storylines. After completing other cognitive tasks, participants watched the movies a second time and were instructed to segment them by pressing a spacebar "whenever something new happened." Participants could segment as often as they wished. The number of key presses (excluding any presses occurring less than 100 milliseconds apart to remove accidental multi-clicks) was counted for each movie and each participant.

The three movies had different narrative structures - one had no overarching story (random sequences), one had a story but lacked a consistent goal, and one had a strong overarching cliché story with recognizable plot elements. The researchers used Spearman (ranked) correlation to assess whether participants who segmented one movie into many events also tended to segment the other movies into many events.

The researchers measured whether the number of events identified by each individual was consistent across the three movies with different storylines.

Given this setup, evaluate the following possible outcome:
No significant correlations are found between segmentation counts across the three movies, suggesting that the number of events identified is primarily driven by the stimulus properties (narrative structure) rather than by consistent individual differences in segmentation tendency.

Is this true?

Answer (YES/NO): NO